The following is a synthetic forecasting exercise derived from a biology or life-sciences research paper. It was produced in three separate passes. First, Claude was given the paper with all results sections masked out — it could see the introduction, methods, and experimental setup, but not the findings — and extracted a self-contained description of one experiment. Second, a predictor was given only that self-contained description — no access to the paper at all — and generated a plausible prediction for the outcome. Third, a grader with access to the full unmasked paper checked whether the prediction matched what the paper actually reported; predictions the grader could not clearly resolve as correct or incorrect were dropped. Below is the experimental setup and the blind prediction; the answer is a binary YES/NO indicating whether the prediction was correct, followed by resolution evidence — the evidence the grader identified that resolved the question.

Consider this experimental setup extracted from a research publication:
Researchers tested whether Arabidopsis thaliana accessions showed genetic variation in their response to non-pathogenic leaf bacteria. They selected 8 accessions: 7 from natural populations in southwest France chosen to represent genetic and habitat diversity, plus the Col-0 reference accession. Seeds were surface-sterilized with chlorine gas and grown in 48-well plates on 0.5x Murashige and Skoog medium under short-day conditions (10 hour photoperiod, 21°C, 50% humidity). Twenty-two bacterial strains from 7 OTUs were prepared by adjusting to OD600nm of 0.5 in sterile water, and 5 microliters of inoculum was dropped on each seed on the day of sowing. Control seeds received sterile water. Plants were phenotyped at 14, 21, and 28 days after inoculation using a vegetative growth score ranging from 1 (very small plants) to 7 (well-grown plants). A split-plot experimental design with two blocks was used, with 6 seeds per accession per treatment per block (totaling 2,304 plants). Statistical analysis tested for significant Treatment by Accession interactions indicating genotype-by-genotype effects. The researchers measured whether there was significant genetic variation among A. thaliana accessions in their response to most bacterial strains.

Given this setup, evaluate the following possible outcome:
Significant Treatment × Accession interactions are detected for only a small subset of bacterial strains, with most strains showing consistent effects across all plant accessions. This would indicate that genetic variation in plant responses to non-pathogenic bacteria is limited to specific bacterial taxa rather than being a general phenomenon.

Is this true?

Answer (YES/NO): NO